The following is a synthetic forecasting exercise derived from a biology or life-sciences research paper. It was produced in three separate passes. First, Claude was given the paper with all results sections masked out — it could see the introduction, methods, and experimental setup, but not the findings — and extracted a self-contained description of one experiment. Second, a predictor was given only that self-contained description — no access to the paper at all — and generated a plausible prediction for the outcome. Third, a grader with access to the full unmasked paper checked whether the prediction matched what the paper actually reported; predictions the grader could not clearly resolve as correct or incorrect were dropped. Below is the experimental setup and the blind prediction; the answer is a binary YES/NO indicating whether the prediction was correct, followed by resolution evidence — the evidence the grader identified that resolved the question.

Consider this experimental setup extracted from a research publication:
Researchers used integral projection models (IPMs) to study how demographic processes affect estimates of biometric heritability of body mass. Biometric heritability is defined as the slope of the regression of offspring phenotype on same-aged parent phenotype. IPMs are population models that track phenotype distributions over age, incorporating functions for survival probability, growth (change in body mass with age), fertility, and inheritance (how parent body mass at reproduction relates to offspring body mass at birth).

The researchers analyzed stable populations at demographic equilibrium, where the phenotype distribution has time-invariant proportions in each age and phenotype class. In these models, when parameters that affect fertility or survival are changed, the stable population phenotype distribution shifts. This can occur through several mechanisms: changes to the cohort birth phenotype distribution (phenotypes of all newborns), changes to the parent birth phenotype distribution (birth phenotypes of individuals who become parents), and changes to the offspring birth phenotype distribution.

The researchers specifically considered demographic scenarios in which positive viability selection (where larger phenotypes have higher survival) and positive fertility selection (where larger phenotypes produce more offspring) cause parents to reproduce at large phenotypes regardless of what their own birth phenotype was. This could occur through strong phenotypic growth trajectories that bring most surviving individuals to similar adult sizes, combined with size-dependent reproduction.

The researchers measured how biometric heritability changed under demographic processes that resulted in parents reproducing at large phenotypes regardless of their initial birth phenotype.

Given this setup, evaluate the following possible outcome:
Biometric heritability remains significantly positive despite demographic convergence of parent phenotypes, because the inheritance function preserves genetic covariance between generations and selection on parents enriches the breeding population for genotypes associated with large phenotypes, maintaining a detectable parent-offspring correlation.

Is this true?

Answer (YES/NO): NO